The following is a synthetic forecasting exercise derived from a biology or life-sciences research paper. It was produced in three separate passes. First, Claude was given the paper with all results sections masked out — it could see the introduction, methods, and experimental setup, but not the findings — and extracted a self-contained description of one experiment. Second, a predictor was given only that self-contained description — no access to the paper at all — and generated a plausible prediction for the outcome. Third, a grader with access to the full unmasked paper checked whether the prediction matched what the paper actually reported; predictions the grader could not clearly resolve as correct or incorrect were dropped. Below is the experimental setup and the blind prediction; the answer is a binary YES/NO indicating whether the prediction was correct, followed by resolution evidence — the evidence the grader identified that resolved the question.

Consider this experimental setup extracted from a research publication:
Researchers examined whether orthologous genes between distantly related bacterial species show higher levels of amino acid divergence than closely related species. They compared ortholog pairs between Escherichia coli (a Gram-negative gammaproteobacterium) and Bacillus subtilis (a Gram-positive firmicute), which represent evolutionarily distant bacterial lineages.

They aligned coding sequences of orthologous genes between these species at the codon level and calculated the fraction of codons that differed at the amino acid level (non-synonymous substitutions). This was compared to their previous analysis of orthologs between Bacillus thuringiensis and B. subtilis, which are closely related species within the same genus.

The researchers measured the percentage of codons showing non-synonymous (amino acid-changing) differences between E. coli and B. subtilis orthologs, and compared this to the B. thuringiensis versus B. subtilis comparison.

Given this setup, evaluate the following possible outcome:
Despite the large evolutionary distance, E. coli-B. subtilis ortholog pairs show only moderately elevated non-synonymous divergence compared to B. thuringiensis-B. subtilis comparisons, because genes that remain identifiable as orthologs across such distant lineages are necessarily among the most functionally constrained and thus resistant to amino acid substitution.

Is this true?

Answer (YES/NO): YES